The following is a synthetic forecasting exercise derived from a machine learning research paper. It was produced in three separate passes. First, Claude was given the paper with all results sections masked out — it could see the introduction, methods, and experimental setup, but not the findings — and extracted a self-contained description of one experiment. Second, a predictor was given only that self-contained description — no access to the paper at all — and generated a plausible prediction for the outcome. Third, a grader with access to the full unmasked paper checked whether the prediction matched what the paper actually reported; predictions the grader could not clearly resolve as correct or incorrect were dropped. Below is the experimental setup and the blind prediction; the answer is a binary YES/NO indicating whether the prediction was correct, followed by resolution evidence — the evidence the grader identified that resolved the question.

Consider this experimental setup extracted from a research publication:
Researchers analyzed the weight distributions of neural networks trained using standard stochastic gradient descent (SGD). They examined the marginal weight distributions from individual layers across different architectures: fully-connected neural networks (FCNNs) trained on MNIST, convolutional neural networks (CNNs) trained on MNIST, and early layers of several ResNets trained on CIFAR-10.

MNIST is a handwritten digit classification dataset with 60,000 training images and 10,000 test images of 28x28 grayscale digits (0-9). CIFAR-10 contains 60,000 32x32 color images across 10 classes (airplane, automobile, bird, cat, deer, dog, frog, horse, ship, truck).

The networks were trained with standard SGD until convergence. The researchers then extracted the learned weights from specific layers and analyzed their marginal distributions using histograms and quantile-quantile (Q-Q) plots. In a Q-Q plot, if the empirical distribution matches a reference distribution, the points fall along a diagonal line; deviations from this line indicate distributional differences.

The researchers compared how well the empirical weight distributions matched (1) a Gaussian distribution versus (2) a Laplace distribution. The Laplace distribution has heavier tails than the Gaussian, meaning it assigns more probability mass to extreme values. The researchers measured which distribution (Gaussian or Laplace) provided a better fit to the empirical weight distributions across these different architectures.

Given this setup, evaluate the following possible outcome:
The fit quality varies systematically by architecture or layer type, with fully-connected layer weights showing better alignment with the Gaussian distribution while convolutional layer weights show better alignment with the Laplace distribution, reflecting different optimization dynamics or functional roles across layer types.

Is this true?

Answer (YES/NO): NO